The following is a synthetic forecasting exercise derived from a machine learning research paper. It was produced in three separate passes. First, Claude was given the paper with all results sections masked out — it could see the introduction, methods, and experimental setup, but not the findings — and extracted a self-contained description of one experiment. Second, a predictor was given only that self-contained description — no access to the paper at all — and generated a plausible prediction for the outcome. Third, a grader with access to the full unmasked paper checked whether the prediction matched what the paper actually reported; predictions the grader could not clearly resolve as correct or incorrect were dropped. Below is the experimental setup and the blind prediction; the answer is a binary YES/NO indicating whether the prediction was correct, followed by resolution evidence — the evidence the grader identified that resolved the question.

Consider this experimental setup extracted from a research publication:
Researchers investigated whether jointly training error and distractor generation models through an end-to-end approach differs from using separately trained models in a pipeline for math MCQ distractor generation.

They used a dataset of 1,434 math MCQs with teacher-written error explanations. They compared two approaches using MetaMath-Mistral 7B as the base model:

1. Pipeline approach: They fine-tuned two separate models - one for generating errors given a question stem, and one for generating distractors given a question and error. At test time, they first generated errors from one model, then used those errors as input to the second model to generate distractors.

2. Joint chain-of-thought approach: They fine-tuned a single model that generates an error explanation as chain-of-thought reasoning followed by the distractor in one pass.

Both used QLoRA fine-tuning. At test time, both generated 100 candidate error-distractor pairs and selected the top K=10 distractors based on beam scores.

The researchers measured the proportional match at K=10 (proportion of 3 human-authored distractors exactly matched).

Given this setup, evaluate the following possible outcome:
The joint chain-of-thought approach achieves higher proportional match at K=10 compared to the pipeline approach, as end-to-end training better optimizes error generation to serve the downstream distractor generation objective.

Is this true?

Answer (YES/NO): YES